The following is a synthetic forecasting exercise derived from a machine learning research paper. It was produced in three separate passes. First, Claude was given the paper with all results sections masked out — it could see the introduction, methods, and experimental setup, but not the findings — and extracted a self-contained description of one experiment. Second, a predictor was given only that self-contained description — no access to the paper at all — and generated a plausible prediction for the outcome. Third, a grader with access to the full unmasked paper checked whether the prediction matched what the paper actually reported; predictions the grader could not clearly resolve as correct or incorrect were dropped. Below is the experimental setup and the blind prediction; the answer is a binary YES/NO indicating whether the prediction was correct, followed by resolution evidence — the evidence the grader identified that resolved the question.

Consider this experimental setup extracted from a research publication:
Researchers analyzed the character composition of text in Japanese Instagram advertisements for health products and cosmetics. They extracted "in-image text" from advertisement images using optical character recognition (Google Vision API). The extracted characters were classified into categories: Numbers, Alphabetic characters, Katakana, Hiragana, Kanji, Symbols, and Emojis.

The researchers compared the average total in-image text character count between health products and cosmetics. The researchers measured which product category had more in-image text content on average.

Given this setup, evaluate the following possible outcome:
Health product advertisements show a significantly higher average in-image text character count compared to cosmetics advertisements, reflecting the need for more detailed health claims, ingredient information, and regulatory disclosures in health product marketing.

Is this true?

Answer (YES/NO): YES